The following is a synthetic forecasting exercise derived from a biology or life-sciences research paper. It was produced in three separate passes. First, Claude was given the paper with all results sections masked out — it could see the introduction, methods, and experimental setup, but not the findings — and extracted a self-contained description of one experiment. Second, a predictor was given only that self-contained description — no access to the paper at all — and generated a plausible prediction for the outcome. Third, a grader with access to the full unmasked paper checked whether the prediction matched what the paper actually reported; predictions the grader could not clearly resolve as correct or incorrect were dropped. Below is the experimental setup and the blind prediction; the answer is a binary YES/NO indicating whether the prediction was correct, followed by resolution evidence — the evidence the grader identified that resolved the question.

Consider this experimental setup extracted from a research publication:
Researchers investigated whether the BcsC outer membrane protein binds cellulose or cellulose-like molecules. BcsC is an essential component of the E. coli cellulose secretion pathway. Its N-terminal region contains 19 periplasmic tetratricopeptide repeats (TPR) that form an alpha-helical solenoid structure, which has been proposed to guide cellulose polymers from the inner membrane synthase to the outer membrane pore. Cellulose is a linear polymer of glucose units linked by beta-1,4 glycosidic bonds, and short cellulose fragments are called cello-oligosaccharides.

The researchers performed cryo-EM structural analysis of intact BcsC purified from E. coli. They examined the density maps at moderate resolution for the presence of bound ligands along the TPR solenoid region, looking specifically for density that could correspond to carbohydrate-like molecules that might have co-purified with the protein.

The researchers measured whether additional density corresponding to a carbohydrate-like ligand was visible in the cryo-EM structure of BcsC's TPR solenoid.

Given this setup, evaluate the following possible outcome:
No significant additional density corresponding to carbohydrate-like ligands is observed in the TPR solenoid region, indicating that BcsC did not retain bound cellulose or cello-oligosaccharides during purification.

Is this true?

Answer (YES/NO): YES